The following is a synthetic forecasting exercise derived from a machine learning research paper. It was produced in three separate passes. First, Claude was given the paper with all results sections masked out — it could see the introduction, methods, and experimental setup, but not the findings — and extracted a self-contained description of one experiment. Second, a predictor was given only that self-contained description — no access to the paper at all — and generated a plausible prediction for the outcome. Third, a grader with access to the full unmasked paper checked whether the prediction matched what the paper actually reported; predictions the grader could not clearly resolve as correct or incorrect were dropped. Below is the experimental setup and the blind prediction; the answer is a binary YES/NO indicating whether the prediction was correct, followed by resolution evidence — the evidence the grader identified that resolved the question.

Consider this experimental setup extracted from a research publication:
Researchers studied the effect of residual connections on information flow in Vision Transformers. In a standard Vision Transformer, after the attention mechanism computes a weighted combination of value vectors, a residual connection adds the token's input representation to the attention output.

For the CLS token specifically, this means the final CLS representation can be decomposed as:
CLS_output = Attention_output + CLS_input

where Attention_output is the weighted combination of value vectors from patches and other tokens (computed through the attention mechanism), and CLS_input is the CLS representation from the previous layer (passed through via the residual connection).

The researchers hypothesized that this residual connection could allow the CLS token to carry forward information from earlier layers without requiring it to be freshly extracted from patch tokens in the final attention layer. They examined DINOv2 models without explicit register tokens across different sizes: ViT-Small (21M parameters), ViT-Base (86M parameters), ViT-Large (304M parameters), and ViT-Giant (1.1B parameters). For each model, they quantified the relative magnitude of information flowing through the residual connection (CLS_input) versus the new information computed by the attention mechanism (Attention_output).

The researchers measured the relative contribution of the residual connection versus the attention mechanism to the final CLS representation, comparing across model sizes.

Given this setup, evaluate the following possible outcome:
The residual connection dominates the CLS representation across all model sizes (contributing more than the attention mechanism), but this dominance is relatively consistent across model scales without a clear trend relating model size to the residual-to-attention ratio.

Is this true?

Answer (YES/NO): NO